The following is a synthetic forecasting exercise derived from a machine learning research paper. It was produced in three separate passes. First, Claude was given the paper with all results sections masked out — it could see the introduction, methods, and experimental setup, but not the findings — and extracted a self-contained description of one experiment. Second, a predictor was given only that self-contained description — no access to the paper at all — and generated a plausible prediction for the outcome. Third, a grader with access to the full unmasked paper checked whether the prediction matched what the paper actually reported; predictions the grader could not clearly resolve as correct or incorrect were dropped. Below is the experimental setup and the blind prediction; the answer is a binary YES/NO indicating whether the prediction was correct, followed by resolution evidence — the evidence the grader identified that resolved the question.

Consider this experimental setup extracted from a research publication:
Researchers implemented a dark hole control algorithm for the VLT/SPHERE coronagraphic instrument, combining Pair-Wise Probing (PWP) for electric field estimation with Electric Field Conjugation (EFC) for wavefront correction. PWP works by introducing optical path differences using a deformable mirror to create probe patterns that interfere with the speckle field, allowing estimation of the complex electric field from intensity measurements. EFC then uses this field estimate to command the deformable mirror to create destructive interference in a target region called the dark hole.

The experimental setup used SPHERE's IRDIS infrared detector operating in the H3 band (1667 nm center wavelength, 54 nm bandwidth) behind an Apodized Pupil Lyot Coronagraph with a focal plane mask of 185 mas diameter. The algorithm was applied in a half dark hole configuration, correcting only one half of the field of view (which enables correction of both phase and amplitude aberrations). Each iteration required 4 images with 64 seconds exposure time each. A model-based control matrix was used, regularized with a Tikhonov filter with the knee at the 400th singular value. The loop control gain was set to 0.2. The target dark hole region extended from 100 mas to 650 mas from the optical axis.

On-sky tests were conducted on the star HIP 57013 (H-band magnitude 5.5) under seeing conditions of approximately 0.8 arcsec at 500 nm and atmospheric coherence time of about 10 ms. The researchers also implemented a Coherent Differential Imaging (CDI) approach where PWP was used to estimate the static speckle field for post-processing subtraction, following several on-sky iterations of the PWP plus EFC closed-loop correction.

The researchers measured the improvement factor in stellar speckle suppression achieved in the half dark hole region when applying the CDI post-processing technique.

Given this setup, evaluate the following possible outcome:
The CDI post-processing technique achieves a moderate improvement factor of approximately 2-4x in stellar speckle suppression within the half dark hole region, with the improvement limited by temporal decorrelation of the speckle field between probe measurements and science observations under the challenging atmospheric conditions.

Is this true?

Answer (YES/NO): YES